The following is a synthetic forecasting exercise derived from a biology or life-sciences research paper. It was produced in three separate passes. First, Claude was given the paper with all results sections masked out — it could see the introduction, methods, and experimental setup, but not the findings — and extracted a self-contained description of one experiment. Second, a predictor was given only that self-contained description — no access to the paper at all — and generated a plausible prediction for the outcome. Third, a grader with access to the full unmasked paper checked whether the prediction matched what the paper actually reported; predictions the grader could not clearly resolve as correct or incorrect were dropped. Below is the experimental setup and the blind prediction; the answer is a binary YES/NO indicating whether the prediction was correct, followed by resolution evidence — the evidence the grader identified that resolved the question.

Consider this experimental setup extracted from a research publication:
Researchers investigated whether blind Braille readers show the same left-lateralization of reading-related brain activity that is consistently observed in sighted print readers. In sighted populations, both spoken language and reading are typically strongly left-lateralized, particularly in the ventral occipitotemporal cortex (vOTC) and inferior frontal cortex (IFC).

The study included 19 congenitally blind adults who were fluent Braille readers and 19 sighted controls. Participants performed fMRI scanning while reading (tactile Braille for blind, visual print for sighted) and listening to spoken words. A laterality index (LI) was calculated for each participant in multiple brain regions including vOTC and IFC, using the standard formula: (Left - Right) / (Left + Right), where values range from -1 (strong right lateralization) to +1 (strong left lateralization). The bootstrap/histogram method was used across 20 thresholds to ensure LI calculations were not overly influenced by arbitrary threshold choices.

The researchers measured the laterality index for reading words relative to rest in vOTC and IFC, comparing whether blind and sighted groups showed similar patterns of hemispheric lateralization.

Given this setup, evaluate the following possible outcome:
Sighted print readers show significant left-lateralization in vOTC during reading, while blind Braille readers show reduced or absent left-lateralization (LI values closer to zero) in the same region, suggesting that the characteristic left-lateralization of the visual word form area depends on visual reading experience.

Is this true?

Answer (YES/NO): YES